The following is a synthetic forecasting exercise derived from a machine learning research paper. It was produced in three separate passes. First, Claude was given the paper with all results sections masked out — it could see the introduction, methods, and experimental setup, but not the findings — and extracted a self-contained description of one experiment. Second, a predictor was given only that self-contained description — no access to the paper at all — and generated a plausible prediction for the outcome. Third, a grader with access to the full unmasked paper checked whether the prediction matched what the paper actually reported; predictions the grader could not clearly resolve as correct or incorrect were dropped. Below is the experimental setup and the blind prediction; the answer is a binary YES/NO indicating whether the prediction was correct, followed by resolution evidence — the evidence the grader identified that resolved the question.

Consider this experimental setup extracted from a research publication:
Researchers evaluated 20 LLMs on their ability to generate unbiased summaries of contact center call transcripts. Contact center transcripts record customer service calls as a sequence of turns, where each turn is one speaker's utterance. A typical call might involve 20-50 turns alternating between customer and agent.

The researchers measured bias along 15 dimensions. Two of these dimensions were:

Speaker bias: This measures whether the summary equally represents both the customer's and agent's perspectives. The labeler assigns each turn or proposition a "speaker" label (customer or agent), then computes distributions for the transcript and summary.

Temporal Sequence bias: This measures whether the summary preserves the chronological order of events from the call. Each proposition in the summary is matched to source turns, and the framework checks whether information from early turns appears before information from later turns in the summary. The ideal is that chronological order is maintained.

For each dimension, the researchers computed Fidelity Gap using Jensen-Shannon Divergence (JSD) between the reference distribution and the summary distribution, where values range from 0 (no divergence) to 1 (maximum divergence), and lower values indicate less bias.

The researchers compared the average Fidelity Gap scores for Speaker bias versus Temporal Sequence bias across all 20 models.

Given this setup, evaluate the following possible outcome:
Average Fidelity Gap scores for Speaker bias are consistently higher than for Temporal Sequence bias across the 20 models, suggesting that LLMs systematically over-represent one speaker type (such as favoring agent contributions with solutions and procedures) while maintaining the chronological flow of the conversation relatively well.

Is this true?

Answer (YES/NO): NO